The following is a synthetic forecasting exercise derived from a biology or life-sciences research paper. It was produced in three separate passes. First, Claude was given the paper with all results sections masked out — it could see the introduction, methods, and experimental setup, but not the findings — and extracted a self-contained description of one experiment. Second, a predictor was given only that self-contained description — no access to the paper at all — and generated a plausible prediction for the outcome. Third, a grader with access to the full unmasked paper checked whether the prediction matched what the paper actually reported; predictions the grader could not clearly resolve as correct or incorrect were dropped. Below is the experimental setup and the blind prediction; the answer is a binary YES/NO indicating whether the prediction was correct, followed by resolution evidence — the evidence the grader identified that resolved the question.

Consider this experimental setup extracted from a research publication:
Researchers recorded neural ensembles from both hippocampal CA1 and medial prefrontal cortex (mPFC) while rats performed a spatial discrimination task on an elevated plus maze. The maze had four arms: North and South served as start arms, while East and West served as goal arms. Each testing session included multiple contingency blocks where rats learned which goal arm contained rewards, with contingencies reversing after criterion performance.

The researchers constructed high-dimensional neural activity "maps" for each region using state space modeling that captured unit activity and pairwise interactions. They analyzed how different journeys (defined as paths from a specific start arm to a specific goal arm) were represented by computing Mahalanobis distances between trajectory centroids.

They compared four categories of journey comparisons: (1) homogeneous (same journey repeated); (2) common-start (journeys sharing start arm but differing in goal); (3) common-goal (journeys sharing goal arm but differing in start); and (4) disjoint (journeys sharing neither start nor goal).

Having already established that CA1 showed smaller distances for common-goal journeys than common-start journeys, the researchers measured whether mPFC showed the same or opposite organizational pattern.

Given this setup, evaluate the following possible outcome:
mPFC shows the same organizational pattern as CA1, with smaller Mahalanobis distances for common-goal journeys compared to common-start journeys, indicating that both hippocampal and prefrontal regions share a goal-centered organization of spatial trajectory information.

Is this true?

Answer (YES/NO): NO